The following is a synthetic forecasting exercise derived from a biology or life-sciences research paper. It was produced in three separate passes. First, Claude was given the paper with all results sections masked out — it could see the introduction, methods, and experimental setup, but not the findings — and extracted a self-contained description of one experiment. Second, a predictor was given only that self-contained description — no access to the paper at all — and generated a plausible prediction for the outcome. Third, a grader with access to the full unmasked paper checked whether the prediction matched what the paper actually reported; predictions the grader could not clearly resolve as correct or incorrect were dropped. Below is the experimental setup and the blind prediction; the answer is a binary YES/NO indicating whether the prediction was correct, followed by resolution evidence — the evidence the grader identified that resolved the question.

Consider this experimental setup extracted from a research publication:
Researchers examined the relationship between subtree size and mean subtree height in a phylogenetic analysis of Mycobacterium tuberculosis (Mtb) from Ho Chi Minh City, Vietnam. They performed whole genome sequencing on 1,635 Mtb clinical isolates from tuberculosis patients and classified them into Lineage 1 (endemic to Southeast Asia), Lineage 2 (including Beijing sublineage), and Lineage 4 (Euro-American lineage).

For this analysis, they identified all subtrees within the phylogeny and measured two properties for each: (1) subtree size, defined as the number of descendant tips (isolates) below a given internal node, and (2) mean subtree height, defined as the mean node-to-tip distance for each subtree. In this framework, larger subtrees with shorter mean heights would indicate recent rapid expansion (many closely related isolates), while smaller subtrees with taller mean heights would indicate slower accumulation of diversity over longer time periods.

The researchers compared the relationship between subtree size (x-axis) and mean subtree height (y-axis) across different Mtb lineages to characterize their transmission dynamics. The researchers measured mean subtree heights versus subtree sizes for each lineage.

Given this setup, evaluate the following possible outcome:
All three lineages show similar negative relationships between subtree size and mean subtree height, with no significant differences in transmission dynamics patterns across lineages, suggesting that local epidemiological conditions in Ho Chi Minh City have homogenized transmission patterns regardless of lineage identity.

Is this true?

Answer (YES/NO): NO